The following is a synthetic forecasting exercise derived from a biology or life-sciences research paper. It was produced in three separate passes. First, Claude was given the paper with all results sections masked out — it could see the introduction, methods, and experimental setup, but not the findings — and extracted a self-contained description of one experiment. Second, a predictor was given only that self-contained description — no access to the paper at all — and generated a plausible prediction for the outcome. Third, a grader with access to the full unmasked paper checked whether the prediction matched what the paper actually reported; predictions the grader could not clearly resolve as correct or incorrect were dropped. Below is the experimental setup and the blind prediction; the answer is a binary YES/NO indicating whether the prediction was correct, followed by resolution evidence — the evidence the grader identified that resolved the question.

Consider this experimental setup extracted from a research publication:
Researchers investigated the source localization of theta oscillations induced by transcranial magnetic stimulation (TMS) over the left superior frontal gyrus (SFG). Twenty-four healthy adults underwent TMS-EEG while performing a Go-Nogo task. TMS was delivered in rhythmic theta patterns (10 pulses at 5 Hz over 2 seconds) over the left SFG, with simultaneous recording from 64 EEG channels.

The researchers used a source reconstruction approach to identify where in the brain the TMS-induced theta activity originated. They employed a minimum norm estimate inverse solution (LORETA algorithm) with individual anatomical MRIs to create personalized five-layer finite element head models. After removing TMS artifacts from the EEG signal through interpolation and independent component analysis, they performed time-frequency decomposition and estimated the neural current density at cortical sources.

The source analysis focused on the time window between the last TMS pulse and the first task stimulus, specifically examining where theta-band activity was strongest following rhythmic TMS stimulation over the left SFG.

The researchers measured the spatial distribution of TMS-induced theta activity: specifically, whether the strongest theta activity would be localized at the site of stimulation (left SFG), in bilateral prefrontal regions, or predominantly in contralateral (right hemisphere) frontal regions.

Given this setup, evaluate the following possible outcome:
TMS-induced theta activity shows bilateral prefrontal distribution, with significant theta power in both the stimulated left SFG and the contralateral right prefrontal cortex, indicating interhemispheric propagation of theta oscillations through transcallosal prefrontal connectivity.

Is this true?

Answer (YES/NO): NO